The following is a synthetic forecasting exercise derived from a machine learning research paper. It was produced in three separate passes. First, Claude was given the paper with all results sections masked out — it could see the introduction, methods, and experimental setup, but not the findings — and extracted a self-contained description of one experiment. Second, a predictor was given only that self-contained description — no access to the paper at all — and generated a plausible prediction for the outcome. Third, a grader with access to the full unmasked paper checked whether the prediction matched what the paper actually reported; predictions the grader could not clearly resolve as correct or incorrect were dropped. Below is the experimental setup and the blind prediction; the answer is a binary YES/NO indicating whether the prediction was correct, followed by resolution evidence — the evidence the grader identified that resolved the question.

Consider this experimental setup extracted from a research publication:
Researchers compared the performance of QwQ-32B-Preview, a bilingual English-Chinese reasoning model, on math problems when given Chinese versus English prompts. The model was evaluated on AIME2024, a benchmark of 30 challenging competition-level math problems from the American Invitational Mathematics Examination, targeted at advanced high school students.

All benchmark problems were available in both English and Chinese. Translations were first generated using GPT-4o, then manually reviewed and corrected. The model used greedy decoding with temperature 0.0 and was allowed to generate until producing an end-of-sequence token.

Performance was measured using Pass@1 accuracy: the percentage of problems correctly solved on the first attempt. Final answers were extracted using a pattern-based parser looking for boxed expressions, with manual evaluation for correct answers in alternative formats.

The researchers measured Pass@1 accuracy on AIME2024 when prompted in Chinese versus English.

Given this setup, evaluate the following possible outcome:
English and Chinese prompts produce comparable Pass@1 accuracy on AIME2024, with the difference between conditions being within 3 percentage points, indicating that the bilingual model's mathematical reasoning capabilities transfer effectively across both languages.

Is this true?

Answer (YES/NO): NO